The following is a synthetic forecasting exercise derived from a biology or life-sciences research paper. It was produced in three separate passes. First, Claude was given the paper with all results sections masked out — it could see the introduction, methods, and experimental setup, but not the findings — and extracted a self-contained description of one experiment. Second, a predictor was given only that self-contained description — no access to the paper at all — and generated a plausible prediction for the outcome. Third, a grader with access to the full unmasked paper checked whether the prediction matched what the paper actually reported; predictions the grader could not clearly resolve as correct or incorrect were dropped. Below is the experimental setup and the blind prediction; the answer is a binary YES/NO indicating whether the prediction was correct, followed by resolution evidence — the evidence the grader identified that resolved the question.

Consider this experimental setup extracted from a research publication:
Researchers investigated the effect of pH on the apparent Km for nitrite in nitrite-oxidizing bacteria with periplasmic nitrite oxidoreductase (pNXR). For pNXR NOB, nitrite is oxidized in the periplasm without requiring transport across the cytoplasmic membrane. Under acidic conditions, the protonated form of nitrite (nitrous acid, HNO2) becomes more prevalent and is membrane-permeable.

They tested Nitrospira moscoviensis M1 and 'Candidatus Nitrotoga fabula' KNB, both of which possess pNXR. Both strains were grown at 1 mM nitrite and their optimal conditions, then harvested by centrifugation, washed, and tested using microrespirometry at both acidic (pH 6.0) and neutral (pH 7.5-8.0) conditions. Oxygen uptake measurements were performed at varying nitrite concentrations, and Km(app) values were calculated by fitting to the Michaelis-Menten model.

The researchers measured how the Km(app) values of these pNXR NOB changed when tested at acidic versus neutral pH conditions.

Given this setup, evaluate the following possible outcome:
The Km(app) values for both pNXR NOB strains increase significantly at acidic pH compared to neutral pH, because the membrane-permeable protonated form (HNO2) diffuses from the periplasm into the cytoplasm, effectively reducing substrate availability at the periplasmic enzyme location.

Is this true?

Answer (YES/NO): NO